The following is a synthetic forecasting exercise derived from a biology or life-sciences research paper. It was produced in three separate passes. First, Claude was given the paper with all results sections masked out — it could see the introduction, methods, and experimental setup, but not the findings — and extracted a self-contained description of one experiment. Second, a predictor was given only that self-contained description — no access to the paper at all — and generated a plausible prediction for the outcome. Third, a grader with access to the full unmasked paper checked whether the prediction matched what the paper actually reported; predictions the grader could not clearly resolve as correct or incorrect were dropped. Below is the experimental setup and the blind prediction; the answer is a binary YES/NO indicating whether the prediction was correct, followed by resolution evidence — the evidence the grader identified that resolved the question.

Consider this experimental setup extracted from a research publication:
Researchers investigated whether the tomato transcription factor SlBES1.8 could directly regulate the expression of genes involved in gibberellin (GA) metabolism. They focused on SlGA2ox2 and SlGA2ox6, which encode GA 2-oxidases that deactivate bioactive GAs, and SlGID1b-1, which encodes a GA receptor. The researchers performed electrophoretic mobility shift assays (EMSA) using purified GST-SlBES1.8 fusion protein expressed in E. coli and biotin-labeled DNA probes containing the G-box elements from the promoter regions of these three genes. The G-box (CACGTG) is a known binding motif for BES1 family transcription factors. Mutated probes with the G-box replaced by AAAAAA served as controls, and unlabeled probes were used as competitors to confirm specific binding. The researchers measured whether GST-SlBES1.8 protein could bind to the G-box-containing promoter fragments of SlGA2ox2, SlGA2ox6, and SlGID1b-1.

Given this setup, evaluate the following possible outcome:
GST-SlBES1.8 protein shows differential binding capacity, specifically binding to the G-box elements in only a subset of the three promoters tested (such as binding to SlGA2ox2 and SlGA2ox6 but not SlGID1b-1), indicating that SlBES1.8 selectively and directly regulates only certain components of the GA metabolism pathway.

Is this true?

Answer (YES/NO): NO